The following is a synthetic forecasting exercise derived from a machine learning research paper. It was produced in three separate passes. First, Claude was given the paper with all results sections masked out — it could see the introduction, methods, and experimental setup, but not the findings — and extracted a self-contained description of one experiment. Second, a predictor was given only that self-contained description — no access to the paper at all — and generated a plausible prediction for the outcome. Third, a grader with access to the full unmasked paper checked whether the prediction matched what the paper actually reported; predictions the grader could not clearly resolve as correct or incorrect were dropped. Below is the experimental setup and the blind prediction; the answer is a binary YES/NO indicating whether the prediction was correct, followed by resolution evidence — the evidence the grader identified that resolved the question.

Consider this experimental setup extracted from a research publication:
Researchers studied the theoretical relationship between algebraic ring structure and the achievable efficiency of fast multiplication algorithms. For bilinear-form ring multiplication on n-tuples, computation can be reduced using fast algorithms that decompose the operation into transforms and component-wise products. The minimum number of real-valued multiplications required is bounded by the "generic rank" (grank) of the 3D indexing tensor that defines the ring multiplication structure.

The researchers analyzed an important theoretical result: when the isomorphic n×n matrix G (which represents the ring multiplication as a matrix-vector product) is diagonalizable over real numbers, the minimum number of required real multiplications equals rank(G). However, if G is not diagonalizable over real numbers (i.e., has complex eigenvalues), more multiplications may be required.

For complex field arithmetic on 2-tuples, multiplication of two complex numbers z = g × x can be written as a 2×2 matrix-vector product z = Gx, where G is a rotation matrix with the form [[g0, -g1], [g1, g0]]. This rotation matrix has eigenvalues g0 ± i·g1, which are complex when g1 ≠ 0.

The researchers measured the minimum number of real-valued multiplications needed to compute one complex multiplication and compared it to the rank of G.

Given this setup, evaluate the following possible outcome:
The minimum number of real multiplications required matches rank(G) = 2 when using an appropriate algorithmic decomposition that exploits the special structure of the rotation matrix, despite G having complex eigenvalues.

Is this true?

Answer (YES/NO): NO